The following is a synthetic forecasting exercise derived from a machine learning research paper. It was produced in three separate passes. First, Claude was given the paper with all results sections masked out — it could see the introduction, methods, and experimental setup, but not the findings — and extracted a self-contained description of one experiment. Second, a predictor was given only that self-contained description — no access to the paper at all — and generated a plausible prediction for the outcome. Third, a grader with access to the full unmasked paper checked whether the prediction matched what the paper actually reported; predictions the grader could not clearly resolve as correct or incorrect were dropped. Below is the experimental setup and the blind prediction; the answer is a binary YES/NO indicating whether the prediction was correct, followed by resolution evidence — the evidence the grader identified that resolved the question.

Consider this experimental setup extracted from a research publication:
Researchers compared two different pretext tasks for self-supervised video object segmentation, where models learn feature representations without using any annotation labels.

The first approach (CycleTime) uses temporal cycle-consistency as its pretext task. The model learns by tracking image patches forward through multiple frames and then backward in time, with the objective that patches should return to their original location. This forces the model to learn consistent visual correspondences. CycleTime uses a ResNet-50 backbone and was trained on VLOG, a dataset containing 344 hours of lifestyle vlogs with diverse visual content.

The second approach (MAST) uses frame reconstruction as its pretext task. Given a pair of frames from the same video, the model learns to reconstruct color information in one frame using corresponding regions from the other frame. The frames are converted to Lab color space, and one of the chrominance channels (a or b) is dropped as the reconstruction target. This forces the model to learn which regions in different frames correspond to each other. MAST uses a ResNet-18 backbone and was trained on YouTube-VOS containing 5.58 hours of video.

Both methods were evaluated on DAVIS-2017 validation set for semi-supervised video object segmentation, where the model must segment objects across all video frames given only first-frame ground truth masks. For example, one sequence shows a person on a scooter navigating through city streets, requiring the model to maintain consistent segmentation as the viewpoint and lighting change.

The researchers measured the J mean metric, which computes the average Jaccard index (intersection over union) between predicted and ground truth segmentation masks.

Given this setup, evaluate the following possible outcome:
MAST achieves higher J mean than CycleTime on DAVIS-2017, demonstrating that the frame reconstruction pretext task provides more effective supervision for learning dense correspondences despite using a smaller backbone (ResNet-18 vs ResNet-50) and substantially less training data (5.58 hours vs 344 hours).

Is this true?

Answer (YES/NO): YES